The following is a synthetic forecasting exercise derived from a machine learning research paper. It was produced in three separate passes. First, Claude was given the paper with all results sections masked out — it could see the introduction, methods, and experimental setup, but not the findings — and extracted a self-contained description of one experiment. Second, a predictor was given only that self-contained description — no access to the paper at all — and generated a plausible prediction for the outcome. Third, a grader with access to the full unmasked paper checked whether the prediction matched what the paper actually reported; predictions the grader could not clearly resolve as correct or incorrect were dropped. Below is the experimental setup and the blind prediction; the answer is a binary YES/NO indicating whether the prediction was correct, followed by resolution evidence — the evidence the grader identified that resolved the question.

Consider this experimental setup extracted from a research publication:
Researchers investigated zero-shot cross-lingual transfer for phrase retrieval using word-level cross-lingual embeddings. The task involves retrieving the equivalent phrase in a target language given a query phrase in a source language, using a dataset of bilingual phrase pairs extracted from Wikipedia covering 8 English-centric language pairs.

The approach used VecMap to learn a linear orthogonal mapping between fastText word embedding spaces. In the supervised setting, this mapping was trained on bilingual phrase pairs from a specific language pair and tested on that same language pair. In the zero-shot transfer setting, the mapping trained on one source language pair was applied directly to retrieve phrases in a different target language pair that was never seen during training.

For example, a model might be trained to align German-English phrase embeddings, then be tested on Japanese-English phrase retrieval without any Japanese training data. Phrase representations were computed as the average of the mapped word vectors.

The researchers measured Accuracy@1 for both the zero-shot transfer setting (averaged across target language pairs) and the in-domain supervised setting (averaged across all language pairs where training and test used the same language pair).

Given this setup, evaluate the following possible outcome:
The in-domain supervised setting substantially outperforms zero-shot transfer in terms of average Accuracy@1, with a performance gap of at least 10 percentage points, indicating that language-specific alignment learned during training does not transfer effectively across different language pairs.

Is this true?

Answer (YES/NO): YES